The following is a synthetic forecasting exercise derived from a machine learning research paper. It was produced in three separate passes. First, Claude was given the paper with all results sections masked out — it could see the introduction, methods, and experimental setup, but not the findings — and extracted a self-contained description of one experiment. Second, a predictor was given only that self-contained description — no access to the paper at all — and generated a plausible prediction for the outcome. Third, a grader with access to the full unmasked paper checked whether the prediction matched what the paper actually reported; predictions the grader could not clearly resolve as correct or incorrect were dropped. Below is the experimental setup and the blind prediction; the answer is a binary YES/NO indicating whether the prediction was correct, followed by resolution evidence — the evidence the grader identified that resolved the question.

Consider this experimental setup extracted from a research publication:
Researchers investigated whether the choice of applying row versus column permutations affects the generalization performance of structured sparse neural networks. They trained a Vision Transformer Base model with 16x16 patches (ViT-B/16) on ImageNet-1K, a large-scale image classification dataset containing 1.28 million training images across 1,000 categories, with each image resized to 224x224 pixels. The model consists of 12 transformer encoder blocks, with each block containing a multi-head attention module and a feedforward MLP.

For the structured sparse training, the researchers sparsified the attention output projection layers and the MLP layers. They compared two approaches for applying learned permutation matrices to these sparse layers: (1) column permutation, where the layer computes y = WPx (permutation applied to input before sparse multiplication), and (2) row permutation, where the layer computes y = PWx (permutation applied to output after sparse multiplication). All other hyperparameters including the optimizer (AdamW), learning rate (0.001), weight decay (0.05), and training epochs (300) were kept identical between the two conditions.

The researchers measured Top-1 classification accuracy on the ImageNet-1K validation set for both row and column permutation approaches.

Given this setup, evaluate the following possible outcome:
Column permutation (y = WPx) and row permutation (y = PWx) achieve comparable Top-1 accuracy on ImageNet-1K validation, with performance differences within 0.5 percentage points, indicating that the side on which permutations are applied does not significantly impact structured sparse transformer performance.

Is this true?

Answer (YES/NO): YES